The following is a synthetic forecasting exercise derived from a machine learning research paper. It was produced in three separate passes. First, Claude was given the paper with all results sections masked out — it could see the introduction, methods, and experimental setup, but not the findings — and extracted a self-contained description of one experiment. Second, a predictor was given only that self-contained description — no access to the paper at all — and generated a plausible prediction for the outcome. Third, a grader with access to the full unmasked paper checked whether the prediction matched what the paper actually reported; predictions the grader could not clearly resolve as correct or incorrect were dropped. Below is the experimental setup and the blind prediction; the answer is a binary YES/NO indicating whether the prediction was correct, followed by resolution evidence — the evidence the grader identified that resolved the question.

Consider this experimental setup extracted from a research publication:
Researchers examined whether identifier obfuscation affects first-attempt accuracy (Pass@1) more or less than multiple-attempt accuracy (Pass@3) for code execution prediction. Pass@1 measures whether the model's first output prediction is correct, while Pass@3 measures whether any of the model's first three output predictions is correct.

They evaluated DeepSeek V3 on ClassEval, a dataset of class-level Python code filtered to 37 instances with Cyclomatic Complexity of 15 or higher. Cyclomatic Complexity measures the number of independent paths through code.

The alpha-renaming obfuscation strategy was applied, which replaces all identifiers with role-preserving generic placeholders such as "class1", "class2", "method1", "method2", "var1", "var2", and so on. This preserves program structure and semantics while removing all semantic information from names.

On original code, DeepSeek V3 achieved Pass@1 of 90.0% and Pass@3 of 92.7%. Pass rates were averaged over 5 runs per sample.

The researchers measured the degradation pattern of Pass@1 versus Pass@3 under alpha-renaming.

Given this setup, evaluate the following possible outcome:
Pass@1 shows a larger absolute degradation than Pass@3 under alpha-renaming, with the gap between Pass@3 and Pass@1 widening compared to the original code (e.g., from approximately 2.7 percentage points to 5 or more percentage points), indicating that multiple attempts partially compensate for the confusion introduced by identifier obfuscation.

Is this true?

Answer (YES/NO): YES